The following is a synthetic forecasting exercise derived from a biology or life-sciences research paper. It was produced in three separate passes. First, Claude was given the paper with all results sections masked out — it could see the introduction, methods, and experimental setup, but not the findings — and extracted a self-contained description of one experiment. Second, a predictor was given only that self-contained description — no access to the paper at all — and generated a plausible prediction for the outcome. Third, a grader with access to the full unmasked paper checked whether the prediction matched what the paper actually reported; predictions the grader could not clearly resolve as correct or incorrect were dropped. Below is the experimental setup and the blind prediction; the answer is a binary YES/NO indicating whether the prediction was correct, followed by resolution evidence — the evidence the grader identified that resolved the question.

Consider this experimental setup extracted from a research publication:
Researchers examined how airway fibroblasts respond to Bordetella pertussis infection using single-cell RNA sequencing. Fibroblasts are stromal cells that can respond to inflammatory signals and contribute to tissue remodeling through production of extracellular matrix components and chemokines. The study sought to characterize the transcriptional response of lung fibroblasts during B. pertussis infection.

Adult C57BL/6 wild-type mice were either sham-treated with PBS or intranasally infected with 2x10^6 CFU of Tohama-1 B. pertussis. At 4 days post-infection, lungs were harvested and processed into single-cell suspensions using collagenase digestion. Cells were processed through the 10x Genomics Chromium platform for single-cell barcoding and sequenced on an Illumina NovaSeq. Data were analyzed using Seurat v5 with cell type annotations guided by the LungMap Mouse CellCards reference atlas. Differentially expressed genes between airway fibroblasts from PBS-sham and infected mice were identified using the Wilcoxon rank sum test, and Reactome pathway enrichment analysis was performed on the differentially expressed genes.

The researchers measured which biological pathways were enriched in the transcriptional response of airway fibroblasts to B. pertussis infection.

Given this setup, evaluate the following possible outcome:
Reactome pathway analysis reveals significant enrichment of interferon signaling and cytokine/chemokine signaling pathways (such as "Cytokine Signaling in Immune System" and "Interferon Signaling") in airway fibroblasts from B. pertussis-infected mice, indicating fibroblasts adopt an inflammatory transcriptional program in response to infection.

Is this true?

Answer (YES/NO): NO